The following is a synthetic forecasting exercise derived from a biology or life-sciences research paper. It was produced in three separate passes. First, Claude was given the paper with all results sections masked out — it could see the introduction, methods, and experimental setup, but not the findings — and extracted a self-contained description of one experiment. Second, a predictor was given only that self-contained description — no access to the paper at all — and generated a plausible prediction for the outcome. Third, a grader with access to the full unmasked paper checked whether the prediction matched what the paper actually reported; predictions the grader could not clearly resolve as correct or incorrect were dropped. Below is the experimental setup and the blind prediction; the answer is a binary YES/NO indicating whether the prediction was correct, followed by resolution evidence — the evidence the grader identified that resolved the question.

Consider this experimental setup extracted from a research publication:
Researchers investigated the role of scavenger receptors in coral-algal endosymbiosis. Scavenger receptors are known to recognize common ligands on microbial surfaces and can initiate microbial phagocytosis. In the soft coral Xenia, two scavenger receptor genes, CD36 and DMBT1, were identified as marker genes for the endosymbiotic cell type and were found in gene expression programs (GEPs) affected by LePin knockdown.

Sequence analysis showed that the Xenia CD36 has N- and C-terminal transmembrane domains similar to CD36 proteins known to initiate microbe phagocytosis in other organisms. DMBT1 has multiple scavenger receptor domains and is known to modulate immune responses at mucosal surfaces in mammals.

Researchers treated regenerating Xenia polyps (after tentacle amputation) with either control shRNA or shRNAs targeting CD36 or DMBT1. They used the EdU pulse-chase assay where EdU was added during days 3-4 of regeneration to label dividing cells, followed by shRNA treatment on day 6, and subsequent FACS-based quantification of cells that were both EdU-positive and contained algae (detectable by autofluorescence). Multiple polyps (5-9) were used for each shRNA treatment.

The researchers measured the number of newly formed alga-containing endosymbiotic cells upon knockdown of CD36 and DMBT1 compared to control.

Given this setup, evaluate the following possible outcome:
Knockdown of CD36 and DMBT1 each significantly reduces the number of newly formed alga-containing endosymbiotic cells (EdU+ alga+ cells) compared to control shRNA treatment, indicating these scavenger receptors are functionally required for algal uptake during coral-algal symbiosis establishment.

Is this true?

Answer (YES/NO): YES